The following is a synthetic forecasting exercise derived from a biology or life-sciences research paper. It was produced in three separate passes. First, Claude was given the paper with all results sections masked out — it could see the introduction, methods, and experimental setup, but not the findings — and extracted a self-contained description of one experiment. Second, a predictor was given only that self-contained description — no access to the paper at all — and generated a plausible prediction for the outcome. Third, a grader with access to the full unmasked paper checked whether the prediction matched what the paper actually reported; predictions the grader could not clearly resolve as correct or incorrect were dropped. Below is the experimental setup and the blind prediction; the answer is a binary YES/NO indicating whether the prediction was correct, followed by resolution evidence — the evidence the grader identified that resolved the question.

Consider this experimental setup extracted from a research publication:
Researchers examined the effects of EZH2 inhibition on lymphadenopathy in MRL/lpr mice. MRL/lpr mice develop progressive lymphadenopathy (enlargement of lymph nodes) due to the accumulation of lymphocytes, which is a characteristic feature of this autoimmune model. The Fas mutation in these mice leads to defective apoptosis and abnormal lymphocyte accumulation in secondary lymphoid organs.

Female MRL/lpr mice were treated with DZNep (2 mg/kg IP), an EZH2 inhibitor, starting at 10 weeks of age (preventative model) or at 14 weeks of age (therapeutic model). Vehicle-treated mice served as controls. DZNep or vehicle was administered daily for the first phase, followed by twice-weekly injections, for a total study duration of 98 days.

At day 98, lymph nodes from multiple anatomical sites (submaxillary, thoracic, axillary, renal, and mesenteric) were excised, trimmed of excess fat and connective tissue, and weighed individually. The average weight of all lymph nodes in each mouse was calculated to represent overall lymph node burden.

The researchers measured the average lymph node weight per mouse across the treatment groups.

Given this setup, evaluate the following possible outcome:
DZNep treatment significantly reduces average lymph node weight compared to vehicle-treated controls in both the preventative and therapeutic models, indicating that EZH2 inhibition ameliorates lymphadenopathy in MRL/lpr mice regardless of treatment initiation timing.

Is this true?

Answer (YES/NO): YES